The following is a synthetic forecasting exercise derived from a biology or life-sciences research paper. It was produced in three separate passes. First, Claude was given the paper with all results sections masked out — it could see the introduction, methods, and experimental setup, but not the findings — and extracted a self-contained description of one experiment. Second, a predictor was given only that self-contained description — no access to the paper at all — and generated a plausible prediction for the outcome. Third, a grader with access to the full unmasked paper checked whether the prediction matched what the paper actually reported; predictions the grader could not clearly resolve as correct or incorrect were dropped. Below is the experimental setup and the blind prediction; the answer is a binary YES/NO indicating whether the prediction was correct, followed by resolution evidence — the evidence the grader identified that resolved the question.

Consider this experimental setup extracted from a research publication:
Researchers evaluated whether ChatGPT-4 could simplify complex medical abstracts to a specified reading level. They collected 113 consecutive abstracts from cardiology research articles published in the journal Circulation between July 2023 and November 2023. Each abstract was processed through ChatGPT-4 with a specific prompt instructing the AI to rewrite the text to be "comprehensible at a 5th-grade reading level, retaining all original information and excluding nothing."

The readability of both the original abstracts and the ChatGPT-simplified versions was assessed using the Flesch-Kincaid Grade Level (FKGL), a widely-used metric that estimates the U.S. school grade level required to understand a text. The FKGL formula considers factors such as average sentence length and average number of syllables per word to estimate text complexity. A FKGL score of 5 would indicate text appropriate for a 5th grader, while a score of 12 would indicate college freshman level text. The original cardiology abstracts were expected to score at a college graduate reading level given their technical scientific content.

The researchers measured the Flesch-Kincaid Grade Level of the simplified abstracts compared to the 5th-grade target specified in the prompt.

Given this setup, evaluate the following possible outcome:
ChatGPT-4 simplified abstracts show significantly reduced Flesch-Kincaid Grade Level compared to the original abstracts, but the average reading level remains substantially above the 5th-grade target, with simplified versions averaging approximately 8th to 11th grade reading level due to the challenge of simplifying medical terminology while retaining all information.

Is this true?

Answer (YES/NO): YES